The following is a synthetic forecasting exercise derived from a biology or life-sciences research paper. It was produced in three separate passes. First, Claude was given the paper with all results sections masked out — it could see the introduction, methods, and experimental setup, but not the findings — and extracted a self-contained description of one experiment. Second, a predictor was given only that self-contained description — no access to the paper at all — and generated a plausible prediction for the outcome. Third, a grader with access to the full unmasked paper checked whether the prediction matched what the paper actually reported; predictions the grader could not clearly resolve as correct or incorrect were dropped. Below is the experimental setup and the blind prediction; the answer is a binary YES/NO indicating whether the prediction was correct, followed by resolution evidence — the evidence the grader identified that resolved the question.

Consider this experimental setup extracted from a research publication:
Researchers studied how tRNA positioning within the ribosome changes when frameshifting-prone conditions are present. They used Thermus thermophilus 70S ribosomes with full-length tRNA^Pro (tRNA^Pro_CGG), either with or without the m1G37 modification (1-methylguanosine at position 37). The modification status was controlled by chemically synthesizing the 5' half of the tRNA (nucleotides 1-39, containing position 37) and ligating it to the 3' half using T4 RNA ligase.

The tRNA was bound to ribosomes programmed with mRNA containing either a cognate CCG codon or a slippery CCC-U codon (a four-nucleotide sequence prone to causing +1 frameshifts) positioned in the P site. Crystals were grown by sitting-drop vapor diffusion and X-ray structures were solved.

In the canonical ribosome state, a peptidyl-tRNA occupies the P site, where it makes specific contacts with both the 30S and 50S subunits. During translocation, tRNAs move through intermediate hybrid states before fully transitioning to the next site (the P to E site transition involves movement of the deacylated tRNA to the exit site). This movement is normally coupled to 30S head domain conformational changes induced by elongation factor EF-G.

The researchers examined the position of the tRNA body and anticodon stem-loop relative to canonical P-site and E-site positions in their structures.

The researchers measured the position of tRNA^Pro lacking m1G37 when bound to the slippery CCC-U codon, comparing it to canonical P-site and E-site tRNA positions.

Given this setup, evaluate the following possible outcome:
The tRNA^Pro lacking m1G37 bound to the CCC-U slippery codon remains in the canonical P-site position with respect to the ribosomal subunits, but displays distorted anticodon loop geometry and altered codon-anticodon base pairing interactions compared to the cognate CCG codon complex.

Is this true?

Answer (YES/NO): NO